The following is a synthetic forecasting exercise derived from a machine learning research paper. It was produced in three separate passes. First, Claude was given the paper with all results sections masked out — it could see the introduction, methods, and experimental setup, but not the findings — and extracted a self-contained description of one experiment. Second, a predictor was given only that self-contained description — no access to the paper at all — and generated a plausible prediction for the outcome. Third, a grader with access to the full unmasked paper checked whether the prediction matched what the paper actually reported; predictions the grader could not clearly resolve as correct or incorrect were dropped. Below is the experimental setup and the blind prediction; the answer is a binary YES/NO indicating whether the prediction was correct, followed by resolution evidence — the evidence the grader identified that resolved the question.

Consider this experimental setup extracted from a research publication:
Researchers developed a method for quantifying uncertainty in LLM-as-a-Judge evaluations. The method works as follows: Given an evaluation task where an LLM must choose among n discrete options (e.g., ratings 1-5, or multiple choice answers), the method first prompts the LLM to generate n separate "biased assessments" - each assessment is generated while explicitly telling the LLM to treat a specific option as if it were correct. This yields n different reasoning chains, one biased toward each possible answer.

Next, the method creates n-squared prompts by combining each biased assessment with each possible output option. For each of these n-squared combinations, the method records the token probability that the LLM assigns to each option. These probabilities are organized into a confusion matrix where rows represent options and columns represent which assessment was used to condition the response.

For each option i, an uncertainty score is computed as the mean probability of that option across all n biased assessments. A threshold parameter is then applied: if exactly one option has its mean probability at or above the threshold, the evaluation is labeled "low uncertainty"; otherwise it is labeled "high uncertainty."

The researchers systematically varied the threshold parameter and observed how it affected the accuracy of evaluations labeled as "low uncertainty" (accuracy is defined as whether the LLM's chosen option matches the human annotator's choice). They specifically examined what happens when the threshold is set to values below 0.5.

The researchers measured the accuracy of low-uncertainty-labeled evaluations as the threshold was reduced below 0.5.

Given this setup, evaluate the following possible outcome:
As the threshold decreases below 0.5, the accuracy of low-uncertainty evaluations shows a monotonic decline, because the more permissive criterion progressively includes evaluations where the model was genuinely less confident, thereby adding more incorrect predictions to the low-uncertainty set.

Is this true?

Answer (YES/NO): NO